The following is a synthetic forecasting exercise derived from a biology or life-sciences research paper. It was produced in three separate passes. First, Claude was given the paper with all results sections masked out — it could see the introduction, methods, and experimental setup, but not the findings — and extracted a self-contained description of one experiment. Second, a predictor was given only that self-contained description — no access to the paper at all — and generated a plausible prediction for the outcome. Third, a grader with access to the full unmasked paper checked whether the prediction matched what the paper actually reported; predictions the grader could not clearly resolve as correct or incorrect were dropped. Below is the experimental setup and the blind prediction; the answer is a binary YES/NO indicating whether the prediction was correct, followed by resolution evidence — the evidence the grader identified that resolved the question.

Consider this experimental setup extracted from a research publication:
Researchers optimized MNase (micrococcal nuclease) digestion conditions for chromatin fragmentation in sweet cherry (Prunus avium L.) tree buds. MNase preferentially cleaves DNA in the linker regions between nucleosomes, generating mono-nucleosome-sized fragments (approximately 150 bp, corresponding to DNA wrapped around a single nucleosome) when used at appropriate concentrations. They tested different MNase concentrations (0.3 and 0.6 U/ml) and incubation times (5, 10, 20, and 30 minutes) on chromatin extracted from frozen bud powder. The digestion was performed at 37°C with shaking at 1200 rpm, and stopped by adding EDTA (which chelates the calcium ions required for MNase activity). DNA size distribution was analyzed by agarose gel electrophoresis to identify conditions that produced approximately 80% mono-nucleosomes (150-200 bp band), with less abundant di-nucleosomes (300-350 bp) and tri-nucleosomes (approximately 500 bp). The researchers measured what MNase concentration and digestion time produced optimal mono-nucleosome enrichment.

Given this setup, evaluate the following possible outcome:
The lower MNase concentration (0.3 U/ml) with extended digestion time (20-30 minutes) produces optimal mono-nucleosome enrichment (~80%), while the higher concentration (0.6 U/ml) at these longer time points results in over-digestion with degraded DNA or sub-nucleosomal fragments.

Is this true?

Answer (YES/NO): NO